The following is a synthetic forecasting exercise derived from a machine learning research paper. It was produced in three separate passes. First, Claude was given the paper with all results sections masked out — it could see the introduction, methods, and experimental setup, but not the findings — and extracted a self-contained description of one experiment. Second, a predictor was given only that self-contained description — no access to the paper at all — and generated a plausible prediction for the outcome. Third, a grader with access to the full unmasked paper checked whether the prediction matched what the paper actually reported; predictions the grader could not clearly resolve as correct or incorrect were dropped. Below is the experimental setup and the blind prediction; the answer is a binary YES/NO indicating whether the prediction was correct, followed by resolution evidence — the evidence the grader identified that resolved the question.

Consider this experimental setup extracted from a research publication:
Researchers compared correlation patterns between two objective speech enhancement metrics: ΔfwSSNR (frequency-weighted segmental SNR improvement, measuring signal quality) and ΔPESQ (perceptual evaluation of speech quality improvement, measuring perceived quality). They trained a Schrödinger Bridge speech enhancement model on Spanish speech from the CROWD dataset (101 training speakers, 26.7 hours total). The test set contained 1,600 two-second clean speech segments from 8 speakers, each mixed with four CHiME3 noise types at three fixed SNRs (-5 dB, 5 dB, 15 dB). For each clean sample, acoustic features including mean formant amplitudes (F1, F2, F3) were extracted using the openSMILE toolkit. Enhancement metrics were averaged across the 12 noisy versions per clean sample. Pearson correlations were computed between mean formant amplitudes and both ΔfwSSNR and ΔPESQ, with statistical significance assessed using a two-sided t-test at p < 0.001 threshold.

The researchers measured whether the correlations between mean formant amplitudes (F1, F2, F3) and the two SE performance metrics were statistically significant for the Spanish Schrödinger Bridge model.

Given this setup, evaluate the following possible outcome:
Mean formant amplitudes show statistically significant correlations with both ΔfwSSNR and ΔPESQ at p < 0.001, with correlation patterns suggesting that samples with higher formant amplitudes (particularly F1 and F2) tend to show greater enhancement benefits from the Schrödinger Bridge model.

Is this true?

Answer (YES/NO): NO